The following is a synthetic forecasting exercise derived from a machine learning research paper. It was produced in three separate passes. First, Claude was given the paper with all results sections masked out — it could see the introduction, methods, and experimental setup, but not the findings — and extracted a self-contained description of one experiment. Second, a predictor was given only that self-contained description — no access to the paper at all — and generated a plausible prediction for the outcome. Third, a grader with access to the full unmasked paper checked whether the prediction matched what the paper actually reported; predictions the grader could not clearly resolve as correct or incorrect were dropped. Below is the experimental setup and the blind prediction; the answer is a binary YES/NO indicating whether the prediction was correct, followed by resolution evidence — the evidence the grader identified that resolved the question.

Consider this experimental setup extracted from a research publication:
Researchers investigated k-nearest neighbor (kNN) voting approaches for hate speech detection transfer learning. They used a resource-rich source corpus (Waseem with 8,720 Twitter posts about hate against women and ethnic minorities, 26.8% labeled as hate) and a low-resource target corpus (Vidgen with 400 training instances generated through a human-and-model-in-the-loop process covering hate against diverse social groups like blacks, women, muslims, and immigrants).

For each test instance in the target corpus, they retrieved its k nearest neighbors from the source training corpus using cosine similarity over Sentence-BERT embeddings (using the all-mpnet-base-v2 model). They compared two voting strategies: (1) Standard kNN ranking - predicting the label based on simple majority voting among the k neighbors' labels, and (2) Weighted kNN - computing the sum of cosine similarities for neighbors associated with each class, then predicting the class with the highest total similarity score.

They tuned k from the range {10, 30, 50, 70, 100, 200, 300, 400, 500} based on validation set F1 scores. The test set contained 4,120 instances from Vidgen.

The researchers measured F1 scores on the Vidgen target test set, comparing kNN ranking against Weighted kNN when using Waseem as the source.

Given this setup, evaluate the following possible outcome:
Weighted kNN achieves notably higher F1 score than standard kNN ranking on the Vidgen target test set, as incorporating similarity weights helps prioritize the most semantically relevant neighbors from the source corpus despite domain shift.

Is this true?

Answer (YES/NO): NO